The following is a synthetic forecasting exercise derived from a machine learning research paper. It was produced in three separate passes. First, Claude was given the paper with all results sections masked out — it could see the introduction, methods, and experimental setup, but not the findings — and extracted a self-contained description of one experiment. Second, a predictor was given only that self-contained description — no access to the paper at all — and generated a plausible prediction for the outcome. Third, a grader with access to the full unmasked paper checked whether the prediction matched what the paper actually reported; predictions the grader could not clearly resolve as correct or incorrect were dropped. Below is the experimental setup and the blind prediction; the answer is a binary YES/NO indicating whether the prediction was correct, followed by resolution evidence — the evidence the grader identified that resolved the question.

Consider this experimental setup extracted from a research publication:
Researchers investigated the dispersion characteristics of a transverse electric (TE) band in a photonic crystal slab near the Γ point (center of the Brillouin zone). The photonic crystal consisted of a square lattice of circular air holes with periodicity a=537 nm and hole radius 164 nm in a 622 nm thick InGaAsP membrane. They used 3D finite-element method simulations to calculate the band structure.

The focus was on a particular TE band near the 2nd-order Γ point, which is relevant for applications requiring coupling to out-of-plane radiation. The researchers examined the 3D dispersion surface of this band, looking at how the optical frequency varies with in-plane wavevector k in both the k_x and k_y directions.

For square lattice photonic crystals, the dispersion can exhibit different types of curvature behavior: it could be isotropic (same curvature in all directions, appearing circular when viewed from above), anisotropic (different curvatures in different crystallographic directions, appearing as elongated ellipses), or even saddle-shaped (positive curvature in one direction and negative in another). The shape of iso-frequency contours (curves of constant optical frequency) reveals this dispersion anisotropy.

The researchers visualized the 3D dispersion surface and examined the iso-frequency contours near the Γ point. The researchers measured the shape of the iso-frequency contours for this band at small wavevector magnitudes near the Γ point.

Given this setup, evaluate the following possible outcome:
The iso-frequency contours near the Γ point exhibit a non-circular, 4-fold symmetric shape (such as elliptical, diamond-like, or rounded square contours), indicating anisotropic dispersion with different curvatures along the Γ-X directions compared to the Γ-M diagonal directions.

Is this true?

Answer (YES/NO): NO